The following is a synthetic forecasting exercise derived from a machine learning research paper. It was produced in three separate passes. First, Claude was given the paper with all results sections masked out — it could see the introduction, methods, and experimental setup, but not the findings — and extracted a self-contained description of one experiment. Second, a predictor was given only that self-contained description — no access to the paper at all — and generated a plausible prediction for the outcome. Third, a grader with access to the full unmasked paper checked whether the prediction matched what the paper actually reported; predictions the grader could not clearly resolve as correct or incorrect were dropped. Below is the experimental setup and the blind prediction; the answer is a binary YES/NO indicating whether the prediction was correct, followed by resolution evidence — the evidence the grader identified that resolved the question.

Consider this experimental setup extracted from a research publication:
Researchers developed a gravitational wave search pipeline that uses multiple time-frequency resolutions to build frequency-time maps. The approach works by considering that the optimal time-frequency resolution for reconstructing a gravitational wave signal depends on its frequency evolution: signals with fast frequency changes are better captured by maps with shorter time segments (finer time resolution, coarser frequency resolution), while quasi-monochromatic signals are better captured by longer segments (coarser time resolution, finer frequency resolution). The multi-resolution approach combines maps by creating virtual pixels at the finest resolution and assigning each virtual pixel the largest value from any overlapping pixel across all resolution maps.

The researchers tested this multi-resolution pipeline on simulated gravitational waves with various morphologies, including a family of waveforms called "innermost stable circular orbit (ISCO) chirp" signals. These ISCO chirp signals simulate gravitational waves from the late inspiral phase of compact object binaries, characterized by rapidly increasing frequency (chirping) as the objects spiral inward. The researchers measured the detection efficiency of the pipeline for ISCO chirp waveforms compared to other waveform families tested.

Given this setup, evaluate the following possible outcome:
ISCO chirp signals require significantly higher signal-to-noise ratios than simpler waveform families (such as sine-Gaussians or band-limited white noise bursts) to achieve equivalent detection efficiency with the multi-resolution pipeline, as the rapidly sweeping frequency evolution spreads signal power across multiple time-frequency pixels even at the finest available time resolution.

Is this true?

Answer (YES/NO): NO